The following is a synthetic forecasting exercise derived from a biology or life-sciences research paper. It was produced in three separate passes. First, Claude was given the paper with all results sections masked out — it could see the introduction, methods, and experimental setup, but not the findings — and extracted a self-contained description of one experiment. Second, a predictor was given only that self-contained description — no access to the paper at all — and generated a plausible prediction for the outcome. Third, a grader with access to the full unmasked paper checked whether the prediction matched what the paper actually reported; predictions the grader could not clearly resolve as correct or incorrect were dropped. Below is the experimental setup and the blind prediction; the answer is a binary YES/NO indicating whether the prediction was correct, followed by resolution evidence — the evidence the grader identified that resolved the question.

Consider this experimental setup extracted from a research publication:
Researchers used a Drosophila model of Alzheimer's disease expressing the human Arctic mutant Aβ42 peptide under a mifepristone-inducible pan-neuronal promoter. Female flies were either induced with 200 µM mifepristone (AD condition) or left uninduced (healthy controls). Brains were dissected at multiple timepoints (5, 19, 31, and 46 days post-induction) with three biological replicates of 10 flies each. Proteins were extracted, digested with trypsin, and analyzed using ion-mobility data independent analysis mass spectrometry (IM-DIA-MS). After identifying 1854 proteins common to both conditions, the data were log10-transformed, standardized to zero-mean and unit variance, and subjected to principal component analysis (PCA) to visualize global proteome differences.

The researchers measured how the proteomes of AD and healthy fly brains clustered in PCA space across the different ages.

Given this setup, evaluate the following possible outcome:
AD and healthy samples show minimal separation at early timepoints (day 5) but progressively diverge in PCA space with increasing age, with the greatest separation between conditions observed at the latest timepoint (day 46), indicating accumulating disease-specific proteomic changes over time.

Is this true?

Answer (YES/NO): NO